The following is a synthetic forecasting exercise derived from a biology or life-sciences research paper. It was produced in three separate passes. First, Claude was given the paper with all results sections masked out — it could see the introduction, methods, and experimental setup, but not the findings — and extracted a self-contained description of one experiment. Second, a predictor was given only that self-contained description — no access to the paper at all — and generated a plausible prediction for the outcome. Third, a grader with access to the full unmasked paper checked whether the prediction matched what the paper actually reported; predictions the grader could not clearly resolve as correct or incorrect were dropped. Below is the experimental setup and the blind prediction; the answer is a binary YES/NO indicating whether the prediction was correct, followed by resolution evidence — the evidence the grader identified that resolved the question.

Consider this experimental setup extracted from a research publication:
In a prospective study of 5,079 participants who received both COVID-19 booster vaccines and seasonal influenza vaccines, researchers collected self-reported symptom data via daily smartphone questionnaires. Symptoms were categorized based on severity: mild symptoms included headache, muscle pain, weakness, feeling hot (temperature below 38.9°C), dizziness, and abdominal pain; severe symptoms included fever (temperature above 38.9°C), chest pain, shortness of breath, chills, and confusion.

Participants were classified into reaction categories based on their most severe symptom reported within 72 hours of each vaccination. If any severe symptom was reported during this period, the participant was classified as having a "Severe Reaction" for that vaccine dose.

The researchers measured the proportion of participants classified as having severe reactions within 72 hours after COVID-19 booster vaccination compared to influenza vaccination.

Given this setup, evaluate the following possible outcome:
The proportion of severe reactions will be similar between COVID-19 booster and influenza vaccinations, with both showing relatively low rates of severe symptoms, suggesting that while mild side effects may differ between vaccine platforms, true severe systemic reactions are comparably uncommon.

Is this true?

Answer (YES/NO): NO